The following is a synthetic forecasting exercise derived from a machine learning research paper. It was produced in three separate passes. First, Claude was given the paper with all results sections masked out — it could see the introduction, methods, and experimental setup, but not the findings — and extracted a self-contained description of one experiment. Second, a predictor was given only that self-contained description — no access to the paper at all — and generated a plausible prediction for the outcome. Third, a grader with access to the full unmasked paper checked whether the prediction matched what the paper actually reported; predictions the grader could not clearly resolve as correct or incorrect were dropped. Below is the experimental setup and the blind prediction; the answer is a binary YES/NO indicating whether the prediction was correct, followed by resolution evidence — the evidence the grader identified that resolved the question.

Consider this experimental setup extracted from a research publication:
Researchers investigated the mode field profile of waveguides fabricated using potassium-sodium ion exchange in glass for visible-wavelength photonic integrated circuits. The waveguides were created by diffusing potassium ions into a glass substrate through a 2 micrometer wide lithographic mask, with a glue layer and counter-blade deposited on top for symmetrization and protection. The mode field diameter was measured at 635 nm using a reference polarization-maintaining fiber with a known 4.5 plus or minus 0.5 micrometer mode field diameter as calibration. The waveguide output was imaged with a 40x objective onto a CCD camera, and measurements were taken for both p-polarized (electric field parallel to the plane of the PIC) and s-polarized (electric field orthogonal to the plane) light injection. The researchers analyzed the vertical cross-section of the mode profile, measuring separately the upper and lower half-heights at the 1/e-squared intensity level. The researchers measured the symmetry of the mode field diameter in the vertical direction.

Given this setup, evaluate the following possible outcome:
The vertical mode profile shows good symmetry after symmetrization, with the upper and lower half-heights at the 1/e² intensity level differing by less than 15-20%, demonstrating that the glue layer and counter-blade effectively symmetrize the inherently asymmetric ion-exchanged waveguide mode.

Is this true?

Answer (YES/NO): NO